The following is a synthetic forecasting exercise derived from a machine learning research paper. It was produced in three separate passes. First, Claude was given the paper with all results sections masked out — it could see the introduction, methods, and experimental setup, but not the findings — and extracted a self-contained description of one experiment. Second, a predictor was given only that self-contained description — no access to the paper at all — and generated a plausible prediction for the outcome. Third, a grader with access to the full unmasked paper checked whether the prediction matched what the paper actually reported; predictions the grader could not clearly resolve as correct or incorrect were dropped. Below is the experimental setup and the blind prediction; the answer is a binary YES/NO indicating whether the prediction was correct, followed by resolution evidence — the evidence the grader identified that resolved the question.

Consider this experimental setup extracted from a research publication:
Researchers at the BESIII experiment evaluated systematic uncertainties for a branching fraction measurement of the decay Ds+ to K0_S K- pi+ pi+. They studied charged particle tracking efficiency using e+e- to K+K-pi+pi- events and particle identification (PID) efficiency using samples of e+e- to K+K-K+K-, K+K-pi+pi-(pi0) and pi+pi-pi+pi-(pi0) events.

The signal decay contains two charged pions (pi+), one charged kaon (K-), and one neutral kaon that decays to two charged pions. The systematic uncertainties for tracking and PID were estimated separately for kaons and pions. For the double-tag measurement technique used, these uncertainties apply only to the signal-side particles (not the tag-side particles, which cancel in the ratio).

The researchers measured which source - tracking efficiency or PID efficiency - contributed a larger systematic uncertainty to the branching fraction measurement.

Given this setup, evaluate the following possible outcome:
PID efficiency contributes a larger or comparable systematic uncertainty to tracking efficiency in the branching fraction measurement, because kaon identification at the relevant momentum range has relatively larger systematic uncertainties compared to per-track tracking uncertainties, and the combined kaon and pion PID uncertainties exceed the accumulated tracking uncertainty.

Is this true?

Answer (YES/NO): YES